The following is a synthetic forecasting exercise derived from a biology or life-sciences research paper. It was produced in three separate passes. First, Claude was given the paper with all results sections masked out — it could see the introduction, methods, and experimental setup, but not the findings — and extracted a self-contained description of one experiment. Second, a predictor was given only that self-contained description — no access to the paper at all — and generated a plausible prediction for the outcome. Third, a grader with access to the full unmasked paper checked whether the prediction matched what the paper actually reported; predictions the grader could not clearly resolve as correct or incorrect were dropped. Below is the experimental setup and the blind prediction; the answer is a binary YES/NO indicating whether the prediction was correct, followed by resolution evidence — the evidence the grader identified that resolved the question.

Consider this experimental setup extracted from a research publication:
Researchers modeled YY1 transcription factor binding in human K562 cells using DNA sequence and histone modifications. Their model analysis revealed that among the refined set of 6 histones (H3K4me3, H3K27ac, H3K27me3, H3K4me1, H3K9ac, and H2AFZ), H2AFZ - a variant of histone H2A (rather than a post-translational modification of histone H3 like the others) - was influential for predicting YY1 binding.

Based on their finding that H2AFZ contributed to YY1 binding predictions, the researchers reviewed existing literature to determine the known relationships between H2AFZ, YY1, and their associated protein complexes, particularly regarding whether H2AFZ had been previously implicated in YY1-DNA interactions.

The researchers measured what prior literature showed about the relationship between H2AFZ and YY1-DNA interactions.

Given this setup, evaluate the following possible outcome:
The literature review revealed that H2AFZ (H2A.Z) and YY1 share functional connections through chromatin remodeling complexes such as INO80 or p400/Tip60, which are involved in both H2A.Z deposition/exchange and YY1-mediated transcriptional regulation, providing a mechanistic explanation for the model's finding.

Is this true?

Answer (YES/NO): YES